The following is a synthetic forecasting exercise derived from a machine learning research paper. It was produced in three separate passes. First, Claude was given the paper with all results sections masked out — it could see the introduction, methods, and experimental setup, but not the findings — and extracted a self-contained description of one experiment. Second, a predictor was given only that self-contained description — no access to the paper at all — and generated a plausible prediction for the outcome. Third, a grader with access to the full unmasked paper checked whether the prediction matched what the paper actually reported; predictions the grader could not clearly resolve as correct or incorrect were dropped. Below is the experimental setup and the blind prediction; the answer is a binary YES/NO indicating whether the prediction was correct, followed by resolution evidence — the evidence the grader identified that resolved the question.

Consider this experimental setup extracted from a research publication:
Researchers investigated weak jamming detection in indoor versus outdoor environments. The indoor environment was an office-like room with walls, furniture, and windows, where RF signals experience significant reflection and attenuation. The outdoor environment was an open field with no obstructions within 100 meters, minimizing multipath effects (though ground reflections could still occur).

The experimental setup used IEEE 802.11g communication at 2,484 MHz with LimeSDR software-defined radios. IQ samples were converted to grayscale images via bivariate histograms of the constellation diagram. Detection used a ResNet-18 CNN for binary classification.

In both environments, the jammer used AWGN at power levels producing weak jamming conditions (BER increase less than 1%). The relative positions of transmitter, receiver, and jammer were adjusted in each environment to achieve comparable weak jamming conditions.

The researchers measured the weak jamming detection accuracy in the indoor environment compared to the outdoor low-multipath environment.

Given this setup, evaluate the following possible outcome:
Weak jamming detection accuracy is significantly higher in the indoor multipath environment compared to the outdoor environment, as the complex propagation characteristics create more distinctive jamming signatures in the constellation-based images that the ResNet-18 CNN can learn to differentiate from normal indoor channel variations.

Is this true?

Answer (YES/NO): NO